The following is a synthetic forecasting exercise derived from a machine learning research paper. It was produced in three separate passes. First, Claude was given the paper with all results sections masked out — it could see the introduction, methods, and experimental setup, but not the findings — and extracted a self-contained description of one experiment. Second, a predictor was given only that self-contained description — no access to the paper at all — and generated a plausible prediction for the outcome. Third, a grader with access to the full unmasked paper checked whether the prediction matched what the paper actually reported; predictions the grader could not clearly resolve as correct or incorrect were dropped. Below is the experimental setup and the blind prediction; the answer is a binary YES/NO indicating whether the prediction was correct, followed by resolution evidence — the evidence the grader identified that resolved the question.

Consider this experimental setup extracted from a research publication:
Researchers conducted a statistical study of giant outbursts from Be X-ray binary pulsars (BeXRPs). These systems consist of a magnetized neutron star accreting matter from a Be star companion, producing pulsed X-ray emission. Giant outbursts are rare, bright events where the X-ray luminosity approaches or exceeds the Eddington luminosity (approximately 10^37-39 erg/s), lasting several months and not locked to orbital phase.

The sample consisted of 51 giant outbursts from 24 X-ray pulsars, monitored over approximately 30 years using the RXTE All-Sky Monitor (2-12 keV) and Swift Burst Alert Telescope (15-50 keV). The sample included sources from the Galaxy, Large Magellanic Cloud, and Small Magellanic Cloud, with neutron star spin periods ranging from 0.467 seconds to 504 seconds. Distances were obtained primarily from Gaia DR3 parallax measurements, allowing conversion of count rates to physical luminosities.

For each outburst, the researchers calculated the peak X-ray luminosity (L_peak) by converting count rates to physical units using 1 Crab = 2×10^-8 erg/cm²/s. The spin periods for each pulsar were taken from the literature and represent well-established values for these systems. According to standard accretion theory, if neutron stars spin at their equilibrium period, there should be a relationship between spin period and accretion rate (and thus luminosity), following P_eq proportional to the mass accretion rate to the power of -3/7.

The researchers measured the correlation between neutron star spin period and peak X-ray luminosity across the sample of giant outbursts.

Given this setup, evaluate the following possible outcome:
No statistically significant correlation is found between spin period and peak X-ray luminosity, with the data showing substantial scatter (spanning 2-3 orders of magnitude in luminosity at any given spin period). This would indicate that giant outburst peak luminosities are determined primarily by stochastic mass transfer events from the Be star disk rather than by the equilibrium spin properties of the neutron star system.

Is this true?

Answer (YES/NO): NO